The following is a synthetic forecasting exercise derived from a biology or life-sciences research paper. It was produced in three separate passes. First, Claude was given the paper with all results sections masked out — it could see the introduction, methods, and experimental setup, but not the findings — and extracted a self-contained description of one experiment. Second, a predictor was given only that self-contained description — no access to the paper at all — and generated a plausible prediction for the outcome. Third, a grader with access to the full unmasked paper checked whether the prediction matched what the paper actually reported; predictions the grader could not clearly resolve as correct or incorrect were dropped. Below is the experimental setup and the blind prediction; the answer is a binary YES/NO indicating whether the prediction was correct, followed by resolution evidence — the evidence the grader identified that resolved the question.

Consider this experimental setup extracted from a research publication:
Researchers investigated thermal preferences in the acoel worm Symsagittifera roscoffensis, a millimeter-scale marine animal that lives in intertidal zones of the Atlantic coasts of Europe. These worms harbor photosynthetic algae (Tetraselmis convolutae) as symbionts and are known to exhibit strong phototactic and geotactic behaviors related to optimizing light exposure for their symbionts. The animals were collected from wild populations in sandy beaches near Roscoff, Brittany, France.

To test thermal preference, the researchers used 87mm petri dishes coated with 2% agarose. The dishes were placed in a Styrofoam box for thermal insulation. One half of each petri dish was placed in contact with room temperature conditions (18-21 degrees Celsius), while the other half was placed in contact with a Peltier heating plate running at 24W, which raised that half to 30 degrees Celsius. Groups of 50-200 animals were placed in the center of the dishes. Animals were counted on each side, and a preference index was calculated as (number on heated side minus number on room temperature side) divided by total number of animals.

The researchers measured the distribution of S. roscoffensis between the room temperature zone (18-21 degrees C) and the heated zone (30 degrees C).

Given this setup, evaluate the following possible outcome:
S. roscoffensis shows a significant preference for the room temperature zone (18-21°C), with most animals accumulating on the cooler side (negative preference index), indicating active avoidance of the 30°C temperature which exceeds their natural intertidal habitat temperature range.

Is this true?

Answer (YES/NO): YES